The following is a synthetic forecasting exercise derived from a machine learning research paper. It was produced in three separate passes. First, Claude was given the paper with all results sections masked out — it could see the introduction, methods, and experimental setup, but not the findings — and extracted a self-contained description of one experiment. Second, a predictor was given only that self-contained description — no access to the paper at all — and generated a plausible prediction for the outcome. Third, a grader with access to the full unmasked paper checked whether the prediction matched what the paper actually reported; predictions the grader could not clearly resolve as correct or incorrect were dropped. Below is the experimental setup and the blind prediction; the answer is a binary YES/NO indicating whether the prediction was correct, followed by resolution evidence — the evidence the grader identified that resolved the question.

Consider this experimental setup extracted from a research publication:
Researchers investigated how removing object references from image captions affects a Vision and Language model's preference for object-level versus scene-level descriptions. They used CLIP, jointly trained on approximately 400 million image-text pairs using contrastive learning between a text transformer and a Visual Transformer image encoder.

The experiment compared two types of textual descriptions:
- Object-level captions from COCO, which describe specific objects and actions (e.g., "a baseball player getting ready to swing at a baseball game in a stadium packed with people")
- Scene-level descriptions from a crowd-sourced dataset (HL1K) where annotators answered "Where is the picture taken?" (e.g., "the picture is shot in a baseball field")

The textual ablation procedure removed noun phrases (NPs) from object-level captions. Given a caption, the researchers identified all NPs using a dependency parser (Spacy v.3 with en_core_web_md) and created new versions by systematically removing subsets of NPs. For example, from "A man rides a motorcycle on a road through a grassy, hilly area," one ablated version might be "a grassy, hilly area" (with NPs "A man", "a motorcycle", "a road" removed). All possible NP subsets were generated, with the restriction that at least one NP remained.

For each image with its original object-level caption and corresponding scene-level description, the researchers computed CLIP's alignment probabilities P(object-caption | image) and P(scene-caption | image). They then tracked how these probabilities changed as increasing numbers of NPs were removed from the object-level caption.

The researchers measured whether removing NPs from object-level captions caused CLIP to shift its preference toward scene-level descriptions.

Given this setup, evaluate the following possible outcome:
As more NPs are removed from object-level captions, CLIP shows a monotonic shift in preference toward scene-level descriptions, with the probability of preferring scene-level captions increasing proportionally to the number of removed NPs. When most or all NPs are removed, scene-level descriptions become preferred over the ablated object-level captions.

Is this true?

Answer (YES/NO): NO